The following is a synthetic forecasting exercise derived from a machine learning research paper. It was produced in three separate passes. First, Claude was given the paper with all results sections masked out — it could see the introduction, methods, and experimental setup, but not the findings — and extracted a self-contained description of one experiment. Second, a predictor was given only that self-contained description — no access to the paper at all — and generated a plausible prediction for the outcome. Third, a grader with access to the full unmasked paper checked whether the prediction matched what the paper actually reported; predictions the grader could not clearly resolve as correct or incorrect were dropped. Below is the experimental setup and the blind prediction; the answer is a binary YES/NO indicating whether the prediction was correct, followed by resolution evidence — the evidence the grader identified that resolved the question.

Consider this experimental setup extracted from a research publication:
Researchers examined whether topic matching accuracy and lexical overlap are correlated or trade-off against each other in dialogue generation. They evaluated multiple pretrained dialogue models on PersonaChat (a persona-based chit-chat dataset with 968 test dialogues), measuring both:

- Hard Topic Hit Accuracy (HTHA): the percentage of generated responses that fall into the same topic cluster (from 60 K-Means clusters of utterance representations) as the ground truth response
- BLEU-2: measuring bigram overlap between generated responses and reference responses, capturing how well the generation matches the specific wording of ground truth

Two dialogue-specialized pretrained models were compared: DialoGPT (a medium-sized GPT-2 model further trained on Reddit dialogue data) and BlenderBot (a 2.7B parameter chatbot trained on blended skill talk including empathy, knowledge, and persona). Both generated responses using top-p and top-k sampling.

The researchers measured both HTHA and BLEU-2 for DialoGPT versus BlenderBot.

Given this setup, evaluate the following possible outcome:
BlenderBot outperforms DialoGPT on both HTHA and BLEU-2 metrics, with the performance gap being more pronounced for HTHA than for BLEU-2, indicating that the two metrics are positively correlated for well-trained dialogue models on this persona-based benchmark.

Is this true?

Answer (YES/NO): NO